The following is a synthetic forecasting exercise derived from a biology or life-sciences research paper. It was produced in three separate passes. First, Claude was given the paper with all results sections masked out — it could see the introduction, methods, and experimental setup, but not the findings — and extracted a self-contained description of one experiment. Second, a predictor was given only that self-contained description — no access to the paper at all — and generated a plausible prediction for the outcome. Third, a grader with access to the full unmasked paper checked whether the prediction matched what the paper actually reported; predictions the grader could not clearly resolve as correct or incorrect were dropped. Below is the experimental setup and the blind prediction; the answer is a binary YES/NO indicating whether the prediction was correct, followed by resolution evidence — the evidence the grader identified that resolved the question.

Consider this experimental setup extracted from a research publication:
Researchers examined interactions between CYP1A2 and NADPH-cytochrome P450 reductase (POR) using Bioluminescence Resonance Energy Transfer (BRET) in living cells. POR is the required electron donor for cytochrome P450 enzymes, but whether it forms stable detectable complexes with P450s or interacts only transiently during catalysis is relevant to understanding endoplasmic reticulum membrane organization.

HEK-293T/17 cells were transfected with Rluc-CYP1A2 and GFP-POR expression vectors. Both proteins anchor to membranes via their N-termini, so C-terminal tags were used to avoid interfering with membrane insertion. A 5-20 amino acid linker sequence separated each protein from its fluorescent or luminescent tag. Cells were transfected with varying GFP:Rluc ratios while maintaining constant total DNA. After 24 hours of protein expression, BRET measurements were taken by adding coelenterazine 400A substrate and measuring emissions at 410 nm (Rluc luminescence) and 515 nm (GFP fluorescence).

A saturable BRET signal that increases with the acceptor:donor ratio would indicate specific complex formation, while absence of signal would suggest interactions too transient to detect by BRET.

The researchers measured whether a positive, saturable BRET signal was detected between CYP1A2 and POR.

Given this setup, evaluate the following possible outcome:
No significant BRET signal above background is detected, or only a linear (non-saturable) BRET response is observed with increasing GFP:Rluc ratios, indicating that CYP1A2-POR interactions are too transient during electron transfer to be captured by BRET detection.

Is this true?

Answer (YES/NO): NO